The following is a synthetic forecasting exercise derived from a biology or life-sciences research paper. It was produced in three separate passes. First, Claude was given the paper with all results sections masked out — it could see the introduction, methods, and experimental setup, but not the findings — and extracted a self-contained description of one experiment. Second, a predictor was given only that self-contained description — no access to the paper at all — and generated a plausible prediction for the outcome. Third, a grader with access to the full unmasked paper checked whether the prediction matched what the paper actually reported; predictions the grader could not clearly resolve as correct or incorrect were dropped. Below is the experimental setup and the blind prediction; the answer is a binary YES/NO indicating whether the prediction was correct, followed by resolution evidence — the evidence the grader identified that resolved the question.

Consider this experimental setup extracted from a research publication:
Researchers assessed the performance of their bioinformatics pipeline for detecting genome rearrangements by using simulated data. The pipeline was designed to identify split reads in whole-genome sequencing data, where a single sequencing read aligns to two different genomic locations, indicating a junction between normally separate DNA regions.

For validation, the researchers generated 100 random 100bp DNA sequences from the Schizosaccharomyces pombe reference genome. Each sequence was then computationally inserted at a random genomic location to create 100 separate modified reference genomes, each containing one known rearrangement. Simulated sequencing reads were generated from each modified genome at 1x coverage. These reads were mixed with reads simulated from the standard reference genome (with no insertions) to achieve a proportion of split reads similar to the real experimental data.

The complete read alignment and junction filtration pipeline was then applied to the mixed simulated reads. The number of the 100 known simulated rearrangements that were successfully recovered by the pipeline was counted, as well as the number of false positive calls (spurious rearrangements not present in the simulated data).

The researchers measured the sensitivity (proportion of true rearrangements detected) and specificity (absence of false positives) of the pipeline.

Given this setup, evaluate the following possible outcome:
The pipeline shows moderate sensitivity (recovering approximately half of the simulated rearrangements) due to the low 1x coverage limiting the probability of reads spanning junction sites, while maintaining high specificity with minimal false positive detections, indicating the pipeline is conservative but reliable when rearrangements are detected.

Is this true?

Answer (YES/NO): NO